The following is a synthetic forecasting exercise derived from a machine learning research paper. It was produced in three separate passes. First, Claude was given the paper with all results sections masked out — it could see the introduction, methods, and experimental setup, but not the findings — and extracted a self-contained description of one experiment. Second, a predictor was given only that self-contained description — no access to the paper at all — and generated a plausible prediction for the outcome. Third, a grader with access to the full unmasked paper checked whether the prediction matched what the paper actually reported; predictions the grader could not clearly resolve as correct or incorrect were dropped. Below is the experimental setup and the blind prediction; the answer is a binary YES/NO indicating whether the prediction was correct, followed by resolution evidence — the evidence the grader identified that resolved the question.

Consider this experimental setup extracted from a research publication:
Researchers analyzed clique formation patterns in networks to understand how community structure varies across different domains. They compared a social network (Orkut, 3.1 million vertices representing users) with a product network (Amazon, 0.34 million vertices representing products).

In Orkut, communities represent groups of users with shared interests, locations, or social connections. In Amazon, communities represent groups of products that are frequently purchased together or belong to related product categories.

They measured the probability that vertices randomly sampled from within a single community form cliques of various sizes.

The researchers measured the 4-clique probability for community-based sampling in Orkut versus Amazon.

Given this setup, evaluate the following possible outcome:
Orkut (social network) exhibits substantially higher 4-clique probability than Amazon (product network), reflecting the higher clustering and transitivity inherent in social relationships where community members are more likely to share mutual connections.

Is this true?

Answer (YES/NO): NO